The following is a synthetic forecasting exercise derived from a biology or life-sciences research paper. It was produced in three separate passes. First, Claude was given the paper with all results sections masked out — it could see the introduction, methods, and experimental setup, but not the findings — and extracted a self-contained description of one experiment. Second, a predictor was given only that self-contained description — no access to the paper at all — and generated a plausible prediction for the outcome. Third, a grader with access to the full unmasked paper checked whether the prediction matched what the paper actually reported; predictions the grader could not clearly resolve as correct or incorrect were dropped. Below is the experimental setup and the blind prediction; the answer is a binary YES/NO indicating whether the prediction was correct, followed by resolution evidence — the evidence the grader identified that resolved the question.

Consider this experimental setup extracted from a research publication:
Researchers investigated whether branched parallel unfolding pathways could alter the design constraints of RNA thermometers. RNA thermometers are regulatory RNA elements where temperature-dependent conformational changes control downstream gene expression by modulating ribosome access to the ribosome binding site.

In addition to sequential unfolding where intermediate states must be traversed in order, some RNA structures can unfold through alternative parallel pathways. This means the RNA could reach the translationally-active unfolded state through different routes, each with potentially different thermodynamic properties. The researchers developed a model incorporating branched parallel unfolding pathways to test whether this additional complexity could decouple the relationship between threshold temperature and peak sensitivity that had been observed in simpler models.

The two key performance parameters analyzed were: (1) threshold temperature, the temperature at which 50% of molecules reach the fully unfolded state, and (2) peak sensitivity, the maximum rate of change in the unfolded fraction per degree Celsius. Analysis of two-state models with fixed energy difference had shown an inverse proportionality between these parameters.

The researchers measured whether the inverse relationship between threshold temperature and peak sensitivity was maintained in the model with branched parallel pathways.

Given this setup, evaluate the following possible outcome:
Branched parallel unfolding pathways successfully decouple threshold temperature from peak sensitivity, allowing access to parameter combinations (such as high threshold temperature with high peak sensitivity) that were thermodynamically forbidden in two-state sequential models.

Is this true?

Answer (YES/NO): NO